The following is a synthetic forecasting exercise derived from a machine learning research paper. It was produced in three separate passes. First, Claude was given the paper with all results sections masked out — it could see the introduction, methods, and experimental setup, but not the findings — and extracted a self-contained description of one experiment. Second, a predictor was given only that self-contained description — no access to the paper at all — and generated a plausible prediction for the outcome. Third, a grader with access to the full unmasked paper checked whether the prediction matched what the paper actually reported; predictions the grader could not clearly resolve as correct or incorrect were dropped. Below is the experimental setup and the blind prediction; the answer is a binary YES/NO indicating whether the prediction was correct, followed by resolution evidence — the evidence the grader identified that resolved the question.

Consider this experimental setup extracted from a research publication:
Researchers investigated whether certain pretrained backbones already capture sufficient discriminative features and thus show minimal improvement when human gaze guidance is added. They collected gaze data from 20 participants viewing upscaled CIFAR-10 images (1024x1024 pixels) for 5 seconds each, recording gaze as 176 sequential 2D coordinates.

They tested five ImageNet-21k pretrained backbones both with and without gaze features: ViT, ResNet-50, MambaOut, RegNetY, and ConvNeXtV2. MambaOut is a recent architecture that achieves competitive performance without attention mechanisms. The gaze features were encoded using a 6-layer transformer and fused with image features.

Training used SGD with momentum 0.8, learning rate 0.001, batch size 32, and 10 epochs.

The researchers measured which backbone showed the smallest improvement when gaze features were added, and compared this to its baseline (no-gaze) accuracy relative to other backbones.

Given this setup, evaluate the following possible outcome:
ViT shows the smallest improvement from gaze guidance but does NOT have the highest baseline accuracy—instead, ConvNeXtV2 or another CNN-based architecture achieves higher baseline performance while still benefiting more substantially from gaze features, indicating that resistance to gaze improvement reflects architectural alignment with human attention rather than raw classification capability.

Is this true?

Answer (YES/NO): NO